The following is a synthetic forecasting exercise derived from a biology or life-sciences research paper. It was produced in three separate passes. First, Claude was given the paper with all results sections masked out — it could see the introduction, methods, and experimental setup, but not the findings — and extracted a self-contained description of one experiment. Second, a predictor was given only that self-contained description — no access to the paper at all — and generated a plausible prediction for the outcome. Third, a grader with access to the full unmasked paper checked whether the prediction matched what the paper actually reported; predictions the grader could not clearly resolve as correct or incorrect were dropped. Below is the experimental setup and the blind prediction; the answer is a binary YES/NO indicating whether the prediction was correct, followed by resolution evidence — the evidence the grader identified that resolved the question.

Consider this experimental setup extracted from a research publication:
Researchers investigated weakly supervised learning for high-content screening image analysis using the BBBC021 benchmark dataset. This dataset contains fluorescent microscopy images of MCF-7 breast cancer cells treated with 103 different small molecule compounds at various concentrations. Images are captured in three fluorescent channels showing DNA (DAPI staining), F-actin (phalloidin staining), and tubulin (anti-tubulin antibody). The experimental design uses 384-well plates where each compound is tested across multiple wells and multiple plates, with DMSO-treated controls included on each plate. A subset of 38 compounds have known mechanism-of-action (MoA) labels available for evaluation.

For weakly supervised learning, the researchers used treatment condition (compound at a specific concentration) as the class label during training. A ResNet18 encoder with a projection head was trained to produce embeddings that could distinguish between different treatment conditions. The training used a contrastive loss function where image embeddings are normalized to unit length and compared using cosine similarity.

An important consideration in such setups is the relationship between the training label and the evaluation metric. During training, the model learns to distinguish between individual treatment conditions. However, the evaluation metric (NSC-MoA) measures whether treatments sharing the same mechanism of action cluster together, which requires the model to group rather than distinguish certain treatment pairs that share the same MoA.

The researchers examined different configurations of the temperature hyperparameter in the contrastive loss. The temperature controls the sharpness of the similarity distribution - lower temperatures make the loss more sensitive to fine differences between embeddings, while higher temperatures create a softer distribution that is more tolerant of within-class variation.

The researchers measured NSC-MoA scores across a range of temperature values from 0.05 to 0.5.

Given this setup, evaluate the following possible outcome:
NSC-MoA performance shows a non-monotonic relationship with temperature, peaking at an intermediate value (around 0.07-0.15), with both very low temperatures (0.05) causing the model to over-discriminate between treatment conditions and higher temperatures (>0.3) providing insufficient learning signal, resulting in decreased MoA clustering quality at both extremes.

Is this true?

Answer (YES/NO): NO